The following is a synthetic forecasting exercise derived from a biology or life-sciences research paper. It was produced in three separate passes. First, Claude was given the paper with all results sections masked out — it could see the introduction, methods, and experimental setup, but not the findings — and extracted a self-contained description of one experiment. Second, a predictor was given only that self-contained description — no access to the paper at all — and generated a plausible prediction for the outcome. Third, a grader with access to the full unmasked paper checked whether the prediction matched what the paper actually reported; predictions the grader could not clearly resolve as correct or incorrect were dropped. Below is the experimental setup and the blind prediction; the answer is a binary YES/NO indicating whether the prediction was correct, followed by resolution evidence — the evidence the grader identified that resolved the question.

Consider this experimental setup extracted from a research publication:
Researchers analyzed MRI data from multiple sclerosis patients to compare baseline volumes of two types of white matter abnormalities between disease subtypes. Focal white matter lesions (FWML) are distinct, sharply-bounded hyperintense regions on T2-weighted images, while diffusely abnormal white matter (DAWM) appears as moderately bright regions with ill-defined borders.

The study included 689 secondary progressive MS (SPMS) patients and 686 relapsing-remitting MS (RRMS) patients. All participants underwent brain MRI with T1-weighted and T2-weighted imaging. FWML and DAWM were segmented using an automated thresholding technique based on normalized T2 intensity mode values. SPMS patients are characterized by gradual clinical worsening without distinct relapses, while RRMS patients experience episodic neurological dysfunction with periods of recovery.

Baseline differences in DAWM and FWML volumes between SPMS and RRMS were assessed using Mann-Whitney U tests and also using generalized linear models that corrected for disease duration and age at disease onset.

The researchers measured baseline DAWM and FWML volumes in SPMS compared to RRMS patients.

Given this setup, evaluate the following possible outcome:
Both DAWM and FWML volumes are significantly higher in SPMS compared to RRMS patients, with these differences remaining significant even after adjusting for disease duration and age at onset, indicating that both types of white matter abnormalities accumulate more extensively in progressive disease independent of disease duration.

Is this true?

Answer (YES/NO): YES